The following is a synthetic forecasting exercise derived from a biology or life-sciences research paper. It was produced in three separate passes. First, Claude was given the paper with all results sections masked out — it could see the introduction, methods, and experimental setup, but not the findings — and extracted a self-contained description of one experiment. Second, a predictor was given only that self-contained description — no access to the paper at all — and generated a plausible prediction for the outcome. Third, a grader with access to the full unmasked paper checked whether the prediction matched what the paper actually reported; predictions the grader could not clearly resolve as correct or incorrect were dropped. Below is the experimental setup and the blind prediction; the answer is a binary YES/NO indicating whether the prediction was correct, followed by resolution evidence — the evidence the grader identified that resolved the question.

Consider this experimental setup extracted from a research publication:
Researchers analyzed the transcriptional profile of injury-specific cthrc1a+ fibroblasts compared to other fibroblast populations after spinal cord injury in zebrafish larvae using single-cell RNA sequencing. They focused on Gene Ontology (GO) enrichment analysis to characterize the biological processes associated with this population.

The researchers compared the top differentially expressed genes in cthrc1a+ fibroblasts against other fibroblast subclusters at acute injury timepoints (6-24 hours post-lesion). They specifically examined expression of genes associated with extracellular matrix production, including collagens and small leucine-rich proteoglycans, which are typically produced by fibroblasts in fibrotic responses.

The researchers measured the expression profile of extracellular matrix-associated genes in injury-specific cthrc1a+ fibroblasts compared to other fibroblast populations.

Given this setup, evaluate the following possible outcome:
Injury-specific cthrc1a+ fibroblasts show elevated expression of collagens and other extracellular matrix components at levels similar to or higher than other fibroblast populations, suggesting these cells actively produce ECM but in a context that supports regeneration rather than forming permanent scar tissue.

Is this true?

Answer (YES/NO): NO